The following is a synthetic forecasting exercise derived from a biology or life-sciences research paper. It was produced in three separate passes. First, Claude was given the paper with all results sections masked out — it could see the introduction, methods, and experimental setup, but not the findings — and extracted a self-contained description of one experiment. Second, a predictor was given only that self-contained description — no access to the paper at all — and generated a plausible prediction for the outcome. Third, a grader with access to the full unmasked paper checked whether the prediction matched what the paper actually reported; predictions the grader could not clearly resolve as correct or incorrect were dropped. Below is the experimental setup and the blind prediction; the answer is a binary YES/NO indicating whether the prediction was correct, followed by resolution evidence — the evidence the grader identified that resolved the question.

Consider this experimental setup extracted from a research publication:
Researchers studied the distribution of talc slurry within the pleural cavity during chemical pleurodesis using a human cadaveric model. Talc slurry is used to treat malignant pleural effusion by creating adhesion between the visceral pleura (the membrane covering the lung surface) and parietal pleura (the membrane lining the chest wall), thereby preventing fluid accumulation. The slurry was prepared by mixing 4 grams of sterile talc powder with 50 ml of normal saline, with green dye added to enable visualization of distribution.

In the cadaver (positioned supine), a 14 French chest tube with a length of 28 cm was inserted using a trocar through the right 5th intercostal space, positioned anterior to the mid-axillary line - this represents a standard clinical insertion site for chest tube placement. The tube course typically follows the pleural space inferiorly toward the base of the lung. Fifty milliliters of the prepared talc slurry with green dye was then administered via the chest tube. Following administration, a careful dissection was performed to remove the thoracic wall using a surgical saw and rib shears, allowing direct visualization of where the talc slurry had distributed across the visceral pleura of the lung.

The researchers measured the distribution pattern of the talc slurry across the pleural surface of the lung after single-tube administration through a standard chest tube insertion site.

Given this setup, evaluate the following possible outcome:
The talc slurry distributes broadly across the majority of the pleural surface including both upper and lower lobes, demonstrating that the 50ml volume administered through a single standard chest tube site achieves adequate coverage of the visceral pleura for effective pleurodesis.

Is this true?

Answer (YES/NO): NO